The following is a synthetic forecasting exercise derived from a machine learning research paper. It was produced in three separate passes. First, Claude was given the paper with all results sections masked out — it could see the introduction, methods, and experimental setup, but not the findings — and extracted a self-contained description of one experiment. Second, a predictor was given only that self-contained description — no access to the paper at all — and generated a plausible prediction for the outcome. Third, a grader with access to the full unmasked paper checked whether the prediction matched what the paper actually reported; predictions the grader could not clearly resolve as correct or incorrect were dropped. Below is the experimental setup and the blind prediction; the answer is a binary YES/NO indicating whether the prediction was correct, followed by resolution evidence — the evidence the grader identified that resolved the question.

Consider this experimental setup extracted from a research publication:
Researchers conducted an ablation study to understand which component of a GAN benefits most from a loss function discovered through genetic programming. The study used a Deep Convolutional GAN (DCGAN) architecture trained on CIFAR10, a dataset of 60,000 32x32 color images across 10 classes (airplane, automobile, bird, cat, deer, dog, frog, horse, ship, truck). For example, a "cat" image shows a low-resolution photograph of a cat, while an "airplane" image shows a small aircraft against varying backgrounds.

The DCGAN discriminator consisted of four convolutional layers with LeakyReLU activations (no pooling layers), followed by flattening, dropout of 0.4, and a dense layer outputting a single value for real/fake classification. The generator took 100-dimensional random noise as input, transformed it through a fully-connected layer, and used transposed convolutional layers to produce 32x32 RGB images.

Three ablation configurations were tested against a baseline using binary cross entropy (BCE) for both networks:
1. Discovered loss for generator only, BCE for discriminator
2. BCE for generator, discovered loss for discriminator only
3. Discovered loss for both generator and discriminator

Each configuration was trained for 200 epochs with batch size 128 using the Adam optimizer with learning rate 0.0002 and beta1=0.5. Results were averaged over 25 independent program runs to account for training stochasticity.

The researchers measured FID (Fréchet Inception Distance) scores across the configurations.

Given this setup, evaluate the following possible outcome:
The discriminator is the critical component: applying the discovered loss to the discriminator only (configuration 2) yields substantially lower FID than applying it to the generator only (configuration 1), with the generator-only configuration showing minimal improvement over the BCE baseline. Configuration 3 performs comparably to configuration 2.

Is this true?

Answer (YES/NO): NO